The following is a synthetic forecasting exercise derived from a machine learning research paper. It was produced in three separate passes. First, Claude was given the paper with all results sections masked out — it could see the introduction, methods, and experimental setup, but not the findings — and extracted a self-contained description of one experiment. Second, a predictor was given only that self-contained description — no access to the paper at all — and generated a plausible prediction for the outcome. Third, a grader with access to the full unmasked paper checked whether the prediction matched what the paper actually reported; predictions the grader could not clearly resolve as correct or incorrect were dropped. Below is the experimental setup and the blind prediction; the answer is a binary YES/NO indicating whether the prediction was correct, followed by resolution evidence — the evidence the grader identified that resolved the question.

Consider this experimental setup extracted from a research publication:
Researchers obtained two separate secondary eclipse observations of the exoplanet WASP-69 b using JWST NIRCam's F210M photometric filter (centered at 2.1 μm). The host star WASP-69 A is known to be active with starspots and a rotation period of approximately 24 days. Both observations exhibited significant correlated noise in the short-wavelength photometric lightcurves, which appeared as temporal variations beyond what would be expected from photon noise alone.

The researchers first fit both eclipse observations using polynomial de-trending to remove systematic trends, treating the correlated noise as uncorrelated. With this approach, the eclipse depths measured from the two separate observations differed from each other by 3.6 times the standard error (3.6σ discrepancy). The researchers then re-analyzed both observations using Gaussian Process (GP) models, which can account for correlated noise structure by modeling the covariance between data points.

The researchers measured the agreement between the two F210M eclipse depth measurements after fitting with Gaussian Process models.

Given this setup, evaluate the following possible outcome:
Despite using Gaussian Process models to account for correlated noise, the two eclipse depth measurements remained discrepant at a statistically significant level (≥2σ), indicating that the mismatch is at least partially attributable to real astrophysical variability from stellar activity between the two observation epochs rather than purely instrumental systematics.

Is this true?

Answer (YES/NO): NO